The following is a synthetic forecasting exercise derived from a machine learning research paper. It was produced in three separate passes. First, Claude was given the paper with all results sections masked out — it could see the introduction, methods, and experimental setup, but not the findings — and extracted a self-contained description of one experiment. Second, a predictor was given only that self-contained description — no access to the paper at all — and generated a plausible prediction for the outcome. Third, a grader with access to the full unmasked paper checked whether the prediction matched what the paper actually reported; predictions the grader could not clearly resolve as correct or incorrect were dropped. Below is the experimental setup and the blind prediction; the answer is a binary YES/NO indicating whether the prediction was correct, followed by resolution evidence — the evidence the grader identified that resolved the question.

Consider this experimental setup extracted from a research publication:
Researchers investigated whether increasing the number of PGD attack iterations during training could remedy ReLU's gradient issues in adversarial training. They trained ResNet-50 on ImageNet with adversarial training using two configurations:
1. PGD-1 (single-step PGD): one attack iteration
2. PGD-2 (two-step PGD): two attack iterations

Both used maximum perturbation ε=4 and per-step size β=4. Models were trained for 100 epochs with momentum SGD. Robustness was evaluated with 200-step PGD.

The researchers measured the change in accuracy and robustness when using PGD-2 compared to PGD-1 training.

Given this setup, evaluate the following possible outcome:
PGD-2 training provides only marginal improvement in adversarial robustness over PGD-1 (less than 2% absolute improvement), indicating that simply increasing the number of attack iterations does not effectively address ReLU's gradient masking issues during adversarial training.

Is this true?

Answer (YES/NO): NO